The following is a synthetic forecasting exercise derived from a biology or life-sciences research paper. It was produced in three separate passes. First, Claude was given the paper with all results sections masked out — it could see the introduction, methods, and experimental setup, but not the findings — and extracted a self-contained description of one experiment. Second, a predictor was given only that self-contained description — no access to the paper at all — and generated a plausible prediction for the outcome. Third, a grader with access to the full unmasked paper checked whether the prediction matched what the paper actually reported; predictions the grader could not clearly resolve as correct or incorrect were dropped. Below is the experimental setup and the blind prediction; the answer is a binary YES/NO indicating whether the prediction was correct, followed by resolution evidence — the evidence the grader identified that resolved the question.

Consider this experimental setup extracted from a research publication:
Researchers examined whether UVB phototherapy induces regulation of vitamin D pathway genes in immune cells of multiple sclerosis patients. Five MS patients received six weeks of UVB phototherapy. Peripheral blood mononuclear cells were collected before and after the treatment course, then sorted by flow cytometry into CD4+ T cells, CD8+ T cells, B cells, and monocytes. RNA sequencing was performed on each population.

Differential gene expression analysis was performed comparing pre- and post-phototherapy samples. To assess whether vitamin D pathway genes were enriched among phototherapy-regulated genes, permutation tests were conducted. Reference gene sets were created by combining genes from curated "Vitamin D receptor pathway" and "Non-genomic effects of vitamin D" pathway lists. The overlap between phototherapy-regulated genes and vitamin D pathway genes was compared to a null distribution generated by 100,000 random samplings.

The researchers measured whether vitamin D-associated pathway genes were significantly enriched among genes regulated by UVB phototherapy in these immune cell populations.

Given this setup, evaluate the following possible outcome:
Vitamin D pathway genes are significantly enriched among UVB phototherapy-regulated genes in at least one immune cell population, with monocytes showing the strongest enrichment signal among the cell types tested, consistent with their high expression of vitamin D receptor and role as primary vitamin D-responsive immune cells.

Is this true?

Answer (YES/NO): NO